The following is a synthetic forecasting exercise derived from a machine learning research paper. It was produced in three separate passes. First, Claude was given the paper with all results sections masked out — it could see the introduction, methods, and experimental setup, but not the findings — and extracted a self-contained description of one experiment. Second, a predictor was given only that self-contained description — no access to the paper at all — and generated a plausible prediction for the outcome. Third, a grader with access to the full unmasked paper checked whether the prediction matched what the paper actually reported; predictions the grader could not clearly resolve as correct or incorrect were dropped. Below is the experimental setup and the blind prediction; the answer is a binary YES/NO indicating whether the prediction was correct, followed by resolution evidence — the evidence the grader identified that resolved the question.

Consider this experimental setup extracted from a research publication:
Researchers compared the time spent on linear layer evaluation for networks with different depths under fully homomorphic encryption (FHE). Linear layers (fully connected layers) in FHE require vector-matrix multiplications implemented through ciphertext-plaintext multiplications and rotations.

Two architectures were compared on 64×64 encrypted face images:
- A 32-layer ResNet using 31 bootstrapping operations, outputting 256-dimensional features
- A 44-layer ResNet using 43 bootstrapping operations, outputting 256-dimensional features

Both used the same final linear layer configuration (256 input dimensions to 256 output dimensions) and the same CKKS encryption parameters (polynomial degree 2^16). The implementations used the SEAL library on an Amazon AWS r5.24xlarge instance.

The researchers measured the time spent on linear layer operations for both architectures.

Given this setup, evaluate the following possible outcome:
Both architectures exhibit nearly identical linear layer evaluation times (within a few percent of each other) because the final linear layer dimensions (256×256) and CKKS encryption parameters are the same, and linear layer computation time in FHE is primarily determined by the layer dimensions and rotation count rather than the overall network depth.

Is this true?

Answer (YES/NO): YES